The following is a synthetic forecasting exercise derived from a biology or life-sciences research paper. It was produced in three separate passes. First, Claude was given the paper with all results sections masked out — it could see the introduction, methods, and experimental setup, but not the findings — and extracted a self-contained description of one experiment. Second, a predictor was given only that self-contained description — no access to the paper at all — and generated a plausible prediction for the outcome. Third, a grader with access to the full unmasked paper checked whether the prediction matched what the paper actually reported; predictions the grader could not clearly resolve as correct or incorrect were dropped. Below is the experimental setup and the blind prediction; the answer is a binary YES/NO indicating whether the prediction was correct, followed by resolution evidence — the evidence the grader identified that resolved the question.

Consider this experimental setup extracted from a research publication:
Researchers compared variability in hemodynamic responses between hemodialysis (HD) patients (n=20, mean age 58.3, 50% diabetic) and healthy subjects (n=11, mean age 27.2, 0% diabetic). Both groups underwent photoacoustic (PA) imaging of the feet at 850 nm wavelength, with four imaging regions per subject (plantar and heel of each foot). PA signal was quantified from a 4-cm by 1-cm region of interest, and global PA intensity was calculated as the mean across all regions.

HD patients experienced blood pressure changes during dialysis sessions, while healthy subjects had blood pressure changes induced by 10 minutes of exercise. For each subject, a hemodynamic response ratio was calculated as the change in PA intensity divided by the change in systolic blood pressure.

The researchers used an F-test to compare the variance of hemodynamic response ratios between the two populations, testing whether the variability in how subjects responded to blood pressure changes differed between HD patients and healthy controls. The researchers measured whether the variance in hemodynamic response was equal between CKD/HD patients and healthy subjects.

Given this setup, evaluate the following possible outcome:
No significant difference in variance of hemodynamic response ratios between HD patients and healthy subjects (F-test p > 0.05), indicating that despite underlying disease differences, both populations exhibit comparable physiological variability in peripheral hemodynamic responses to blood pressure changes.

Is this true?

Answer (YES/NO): NO